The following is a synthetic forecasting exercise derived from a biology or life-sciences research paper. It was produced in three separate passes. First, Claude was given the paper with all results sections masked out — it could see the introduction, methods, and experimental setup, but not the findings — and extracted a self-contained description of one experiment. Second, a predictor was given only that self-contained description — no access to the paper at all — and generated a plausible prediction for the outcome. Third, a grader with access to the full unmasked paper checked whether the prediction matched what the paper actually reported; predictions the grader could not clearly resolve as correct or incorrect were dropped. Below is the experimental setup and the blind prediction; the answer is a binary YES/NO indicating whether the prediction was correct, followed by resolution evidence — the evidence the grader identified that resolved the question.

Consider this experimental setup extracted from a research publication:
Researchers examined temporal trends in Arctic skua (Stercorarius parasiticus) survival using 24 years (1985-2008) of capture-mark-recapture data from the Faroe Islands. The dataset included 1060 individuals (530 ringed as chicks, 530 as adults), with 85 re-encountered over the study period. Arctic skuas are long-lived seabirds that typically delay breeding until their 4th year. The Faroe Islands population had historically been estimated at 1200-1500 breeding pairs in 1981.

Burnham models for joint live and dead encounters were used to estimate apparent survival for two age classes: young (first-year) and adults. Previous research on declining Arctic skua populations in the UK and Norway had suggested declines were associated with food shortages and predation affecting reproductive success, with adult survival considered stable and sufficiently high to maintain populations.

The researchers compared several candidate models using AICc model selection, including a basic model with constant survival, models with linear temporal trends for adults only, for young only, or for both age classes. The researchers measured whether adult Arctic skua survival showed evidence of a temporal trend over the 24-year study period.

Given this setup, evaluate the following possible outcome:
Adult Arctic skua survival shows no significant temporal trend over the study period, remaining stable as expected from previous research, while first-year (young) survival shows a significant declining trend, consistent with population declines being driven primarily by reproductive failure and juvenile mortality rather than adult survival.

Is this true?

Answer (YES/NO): NO